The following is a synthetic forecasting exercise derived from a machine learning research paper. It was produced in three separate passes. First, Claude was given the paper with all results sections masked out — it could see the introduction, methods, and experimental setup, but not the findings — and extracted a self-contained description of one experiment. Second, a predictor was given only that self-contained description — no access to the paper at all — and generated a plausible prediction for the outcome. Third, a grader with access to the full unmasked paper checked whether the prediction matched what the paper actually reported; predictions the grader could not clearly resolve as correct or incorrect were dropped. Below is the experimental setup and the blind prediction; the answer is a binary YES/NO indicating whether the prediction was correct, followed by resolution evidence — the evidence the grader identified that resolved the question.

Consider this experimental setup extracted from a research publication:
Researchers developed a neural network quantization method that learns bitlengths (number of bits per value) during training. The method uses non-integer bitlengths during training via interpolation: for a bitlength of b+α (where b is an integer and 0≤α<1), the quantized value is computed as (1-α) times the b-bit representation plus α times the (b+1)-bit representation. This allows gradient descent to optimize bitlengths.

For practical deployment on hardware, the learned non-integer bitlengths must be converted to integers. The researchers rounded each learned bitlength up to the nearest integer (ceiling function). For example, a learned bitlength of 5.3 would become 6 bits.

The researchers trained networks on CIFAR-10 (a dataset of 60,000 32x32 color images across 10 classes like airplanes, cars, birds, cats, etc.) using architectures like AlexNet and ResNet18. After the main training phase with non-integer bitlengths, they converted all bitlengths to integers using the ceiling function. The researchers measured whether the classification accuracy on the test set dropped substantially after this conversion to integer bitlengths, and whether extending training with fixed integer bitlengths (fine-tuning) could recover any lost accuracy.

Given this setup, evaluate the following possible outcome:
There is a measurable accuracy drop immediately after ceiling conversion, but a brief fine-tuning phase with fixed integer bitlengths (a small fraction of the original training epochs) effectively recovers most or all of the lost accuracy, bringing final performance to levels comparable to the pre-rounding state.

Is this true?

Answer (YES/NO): YES